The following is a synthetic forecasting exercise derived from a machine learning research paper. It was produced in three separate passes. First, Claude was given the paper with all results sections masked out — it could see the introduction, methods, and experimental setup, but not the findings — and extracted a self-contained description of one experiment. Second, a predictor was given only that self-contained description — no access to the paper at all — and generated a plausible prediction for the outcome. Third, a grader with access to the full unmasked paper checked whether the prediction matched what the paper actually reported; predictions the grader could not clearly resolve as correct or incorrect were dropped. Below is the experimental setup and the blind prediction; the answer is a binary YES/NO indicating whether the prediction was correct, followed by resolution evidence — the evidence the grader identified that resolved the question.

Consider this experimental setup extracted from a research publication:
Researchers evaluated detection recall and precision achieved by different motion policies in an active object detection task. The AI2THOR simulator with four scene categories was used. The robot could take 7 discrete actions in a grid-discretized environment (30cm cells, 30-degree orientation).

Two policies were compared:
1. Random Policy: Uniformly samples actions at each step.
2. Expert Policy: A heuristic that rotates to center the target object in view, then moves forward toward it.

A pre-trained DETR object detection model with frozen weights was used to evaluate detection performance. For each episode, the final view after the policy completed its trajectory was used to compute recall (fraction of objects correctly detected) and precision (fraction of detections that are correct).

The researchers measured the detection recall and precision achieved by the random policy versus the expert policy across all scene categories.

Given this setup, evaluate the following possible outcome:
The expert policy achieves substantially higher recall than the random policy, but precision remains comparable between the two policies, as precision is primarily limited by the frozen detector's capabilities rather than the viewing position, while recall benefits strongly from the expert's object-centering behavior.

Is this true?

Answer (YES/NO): NO